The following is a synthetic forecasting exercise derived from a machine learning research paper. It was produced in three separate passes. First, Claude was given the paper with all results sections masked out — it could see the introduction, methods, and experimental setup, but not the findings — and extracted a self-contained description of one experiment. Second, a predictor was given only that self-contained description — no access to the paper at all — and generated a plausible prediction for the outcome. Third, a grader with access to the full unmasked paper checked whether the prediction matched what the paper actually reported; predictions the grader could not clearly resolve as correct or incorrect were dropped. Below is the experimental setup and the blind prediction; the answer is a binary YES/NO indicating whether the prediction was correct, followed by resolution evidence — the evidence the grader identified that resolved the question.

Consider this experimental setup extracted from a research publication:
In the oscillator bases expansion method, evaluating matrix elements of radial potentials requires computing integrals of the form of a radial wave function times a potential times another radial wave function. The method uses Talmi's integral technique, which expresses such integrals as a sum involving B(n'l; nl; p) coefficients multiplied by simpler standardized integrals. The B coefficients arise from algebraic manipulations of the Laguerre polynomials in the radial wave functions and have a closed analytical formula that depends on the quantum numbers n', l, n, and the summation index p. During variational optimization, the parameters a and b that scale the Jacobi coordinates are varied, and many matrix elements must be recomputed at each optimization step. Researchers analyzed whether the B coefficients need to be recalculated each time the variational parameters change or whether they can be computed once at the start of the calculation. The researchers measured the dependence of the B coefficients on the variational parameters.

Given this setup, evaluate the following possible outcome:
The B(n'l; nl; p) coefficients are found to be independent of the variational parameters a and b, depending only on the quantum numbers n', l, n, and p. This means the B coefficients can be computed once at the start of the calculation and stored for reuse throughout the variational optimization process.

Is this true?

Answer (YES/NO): YES